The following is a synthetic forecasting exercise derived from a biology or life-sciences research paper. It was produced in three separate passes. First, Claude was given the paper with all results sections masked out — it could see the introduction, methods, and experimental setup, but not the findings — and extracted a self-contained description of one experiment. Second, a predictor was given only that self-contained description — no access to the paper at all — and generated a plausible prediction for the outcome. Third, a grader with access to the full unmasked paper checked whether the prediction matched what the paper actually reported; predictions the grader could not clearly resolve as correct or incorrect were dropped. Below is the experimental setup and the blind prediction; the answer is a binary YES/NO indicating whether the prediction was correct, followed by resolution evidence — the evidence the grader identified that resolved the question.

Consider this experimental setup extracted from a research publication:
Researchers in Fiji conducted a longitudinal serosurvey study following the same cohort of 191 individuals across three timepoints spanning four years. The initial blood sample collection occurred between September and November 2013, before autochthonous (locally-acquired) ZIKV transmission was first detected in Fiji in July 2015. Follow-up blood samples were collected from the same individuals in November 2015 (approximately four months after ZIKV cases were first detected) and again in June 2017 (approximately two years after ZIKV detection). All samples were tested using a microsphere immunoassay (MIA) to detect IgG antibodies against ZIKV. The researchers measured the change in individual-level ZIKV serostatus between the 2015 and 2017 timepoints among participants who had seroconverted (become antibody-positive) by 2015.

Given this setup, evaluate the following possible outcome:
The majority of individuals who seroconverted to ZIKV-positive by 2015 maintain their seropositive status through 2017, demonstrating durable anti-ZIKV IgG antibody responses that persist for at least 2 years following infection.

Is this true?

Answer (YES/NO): NO